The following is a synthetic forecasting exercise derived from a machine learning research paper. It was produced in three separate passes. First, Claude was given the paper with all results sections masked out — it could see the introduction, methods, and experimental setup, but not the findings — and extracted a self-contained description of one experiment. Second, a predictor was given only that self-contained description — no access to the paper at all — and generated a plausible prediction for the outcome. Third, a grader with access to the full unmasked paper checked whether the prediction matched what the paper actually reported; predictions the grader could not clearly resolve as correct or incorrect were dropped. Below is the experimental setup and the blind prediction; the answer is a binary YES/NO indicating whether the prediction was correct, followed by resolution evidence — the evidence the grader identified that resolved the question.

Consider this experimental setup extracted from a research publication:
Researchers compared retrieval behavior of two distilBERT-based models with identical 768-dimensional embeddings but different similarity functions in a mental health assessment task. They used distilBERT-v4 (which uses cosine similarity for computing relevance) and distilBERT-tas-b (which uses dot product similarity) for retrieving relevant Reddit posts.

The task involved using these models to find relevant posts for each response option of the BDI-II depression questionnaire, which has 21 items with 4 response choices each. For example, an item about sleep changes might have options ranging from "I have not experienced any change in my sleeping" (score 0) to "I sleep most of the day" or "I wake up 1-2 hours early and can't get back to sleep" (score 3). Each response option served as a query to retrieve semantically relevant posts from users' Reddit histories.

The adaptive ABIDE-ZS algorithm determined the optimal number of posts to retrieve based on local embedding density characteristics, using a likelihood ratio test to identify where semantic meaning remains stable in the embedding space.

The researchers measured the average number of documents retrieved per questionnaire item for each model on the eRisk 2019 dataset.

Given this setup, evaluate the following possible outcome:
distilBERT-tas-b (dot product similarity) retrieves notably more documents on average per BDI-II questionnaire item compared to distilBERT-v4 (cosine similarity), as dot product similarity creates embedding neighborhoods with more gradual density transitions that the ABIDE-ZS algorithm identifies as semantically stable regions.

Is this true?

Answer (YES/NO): NO